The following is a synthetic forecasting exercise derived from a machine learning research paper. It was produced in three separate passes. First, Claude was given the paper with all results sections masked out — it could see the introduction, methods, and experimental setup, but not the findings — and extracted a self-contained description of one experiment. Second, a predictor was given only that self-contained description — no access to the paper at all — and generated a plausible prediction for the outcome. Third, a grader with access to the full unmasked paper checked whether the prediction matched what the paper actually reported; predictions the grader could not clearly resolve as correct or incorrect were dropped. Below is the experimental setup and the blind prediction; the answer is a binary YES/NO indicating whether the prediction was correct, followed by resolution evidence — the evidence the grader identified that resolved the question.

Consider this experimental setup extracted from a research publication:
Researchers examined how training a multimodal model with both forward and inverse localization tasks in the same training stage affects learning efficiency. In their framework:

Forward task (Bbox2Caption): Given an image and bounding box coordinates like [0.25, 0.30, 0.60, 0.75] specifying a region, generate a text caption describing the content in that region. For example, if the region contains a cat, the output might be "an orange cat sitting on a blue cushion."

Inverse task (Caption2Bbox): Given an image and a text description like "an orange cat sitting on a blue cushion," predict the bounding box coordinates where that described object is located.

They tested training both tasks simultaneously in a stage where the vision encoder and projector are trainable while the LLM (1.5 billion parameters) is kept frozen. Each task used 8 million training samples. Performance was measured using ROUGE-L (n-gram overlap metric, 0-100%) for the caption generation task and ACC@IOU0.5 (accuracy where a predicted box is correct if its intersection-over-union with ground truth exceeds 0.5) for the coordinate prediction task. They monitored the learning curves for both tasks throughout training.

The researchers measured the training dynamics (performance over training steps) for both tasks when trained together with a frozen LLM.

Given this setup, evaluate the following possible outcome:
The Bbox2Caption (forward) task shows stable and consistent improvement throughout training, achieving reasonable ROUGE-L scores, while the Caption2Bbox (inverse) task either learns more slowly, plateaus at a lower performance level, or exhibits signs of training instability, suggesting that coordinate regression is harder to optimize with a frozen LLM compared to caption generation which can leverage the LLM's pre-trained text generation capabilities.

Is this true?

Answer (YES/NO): YES